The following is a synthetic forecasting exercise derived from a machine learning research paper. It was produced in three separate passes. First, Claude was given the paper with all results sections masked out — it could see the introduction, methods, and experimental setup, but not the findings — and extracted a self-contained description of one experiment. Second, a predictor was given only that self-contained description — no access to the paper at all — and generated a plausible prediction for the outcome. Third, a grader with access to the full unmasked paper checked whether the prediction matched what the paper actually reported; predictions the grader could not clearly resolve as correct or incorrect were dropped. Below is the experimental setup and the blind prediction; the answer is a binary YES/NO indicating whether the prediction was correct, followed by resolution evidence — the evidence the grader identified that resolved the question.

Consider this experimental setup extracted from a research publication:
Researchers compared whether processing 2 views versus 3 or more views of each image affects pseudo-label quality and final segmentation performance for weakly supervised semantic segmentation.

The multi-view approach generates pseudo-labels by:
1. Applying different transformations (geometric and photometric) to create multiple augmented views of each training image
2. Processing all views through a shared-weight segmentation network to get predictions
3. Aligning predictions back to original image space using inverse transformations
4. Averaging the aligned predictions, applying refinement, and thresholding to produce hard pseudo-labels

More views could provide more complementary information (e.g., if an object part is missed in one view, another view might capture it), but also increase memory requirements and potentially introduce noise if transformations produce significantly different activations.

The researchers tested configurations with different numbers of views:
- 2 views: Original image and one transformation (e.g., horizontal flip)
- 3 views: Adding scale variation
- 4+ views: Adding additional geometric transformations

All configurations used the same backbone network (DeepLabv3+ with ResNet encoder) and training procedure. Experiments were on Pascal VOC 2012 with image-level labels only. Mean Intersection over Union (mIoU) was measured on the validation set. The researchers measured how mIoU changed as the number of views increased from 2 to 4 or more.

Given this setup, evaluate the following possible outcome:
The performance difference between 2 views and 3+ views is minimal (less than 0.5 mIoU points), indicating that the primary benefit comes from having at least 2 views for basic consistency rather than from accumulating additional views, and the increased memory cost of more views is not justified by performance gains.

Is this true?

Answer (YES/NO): YES